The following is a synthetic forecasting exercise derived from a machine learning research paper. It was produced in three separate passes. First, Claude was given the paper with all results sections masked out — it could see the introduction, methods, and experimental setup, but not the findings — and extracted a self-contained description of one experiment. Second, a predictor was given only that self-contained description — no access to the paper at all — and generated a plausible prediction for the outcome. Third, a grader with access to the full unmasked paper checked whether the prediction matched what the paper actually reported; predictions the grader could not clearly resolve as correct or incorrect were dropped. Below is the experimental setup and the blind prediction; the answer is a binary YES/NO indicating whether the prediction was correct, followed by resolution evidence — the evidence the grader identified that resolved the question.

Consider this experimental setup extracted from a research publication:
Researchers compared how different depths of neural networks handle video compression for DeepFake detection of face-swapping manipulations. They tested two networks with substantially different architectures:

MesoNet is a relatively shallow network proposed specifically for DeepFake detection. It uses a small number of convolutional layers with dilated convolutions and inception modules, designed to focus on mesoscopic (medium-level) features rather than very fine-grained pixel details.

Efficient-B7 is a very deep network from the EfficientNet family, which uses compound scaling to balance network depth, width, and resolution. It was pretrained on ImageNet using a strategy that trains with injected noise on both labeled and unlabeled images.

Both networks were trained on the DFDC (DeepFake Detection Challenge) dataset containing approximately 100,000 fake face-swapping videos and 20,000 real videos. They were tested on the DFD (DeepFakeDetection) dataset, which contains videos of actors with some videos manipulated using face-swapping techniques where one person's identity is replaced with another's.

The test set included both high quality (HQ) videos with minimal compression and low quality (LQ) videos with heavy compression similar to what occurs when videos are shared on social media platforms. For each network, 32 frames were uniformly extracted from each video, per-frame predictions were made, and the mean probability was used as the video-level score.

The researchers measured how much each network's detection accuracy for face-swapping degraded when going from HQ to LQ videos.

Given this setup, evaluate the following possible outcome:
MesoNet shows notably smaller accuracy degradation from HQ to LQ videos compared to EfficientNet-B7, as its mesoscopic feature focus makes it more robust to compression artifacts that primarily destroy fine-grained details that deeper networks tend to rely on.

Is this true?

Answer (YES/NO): YES